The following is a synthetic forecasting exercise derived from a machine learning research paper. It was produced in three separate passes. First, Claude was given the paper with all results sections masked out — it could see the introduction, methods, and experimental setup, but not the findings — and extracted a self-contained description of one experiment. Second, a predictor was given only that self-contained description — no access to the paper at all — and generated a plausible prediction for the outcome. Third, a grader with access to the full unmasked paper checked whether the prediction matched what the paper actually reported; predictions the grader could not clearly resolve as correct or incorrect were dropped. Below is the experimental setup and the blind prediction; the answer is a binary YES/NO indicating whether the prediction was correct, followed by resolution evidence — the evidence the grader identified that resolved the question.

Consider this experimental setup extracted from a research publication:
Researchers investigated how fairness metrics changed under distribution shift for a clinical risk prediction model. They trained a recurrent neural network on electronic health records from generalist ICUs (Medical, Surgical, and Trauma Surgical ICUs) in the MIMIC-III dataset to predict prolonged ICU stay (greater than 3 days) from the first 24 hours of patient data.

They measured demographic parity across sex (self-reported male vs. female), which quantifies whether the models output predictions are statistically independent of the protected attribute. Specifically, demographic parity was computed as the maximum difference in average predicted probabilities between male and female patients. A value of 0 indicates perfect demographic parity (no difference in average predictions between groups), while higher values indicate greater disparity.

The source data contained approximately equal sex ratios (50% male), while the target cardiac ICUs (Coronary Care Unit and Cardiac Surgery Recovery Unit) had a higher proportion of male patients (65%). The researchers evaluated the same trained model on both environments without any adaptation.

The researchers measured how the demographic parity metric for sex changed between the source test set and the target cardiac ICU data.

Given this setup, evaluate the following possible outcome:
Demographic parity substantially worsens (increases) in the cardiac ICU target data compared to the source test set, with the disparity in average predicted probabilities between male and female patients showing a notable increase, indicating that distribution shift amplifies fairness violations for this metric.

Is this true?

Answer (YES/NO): YES